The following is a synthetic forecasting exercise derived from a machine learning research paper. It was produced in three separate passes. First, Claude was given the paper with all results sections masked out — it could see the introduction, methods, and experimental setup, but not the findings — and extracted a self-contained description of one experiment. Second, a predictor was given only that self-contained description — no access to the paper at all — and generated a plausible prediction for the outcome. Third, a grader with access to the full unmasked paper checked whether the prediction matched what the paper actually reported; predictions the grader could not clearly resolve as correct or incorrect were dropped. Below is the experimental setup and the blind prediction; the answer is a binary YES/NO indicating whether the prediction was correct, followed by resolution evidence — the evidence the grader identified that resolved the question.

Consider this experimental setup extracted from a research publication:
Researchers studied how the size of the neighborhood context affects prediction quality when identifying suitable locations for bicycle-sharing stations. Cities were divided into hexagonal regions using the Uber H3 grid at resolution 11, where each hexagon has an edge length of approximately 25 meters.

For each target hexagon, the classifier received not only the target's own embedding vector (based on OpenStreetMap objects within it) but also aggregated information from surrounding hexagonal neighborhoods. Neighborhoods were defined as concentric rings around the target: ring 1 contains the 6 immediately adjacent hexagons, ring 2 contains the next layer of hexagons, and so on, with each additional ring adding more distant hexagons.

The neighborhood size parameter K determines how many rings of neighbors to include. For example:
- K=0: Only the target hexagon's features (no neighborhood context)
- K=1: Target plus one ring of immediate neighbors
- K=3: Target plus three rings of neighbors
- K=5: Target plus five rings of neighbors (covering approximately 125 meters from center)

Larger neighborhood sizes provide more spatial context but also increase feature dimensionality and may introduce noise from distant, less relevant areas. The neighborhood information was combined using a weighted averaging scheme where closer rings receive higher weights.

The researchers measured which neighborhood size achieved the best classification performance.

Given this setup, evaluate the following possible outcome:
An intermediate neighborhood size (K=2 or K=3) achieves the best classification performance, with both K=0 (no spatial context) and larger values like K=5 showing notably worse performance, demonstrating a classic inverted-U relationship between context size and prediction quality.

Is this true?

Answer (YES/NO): NO